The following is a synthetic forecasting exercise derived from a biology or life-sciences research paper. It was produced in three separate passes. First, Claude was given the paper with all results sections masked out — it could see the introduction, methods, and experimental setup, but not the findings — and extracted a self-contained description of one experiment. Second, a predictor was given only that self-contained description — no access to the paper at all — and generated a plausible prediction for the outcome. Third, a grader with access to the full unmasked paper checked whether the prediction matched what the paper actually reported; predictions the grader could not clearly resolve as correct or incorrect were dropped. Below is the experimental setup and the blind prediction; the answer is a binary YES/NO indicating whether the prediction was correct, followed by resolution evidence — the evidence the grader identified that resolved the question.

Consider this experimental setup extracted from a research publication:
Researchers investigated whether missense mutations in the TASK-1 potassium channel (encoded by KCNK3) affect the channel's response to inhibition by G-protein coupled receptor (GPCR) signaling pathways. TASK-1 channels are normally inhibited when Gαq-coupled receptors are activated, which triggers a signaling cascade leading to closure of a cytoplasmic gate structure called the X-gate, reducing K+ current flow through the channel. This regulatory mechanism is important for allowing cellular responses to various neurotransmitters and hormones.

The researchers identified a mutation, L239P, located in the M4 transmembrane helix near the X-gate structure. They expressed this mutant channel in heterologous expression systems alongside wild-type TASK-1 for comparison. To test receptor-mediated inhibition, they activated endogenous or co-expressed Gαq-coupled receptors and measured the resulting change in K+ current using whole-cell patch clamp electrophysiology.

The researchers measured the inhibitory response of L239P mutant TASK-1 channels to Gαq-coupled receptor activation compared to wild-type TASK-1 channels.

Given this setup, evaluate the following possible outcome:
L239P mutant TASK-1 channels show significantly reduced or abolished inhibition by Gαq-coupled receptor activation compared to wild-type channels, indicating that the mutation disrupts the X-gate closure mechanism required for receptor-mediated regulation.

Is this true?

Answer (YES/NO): YES